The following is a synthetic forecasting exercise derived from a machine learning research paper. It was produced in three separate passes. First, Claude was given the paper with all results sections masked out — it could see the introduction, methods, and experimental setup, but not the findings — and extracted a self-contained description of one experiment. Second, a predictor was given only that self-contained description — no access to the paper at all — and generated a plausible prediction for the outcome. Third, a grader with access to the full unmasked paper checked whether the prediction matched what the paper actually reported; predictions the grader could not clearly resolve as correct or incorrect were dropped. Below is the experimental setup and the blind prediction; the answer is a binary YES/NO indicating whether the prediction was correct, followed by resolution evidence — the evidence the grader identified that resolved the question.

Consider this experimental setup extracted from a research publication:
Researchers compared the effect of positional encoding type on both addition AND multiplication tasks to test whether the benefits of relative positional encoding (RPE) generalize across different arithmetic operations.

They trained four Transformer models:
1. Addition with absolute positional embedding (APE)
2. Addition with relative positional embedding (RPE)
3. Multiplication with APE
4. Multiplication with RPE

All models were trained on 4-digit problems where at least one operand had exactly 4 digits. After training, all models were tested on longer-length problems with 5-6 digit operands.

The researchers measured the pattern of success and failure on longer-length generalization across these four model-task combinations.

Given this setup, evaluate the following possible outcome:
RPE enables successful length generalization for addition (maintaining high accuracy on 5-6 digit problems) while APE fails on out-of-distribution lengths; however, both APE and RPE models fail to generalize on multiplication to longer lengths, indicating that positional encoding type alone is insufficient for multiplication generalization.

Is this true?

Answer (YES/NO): YES